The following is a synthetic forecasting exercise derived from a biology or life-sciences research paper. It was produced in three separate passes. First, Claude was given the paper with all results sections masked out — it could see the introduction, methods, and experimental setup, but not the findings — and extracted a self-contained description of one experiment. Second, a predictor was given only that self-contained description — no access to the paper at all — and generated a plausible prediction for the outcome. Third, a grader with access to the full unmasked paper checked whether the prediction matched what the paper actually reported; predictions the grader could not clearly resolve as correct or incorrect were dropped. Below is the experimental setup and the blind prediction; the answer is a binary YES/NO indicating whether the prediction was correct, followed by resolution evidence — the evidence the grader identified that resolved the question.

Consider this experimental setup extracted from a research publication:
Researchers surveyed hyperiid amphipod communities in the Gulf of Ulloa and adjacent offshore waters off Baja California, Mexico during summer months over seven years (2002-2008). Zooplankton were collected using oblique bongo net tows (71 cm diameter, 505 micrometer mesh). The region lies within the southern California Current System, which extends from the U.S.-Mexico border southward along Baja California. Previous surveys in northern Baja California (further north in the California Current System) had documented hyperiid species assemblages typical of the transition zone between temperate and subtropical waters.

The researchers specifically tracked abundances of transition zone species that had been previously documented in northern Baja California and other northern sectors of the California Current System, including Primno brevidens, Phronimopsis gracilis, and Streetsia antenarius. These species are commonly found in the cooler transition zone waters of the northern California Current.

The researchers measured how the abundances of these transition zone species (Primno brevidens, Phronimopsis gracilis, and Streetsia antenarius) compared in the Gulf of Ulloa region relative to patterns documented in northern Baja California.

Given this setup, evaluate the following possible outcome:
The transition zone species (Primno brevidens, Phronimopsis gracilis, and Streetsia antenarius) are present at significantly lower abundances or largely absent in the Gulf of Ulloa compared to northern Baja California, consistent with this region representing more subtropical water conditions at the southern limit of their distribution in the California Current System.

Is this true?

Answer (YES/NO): NO